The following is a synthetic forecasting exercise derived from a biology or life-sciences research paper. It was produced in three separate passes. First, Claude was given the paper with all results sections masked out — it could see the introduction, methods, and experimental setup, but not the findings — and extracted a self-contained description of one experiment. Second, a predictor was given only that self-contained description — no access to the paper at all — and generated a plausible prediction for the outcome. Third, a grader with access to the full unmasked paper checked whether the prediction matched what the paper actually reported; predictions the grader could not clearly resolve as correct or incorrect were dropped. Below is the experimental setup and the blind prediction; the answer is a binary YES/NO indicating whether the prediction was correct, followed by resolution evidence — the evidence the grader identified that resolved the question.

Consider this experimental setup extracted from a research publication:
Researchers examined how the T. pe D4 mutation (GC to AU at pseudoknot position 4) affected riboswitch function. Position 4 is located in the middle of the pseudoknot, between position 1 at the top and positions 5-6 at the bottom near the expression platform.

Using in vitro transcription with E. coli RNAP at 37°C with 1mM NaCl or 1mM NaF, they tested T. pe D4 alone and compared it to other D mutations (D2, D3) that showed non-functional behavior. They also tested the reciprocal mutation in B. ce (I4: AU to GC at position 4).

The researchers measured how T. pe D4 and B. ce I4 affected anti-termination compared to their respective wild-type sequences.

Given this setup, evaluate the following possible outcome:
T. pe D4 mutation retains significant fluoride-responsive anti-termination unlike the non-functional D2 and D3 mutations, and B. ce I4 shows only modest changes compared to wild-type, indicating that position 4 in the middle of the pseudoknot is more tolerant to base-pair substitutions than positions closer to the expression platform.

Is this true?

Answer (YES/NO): NO